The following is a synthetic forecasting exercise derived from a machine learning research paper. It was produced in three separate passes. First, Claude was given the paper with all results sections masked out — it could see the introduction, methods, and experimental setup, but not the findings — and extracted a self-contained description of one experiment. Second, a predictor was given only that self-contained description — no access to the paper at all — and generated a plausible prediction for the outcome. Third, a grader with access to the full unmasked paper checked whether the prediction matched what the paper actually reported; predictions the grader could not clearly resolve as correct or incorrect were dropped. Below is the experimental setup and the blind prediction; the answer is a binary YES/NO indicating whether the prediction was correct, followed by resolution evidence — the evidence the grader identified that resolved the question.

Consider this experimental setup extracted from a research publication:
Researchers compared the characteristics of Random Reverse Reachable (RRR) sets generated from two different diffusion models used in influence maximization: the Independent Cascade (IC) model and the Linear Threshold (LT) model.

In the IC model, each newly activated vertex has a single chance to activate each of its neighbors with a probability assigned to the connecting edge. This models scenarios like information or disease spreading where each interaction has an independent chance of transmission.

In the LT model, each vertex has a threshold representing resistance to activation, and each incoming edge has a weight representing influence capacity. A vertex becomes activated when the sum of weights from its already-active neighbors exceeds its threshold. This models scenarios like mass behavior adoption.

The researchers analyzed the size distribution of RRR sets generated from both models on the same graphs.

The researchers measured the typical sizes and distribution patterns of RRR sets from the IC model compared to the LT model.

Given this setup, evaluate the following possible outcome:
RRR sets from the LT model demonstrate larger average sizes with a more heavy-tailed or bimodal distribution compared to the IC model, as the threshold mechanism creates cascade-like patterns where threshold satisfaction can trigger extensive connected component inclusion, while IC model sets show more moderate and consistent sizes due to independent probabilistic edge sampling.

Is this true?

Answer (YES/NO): NO